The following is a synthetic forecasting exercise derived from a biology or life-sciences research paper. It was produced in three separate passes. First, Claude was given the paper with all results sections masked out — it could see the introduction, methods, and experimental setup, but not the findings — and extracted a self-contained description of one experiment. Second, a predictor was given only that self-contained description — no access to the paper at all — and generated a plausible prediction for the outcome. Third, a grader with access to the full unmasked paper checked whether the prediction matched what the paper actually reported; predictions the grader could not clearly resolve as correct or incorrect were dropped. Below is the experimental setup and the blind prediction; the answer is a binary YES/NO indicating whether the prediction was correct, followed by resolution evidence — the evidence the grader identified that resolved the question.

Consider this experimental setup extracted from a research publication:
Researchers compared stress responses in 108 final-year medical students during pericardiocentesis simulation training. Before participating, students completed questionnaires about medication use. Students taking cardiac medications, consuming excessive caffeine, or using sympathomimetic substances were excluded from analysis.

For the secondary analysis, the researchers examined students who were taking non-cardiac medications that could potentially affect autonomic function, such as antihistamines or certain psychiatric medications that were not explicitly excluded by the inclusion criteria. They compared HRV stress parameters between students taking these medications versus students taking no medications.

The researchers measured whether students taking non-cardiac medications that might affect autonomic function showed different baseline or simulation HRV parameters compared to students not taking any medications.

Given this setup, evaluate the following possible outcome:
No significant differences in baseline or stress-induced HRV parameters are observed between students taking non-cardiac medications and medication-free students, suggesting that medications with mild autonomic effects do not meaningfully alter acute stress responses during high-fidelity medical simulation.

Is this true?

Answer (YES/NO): NO